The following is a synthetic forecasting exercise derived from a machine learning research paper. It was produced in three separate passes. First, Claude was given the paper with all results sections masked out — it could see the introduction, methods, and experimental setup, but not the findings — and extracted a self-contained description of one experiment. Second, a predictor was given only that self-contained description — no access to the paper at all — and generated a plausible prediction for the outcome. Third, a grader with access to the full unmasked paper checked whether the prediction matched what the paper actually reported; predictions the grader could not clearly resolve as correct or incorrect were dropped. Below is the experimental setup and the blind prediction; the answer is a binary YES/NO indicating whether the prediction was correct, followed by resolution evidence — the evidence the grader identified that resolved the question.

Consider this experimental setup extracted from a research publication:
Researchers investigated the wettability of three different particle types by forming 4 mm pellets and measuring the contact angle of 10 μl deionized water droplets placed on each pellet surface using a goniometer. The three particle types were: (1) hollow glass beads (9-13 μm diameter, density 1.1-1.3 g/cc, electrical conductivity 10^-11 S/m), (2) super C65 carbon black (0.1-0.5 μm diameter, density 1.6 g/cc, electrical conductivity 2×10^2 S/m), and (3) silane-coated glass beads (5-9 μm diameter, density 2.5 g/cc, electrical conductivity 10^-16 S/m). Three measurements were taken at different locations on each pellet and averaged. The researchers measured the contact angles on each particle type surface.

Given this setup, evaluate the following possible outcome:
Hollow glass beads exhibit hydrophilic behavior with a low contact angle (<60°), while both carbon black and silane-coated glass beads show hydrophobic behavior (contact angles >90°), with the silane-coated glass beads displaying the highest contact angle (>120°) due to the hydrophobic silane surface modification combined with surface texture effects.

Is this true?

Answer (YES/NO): NO